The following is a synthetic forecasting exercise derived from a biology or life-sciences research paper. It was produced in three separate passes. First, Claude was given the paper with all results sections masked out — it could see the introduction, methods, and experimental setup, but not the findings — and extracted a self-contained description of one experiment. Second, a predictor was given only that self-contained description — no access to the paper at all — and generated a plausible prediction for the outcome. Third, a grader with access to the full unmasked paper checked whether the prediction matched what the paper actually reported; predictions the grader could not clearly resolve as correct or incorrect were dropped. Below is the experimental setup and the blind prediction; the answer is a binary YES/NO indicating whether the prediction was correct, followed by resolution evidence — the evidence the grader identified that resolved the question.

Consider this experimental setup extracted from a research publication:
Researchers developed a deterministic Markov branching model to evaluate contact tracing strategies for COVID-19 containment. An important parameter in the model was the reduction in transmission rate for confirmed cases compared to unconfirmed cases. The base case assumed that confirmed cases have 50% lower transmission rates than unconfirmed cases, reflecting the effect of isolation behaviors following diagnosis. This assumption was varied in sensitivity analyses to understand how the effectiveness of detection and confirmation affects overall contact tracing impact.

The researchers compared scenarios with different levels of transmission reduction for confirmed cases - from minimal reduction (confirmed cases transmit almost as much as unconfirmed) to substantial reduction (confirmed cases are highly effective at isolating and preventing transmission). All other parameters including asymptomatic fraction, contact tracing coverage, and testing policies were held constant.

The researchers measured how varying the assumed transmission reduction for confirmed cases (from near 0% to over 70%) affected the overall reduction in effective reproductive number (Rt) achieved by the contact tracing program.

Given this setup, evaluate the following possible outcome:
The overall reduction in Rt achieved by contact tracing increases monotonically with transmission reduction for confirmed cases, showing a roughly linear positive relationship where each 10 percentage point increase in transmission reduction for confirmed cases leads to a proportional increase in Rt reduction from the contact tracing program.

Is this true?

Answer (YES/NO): NO